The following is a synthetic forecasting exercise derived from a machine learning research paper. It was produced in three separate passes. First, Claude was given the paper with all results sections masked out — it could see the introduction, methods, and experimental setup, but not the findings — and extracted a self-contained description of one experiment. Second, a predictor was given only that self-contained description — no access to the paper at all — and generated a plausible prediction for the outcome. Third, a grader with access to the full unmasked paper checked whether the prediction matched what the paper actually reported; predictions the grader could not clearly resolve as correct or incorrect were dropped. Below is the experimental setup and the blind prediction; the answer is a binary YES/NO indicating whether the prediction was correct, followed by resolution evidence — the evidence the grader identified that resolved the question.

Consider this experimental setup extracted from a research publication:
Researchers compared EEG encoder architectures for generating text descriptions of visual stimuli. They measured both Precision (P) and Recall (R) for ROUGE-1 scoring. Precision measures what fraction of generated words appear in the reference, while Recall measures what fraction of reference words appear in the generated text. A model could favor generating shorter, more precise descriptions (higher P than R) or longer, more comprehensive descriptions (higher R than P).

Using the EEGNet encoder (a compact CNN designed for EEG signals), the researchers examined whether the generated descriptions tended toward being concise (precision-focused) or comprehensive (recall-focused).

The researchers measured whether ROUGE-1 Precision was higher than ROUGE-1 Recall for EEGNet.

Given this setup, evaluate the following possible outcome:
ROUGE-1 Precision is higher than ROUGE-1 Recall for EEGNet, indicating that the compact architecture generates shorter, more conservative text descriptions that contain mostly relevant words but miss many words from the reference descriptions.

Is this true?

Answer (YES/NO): YES